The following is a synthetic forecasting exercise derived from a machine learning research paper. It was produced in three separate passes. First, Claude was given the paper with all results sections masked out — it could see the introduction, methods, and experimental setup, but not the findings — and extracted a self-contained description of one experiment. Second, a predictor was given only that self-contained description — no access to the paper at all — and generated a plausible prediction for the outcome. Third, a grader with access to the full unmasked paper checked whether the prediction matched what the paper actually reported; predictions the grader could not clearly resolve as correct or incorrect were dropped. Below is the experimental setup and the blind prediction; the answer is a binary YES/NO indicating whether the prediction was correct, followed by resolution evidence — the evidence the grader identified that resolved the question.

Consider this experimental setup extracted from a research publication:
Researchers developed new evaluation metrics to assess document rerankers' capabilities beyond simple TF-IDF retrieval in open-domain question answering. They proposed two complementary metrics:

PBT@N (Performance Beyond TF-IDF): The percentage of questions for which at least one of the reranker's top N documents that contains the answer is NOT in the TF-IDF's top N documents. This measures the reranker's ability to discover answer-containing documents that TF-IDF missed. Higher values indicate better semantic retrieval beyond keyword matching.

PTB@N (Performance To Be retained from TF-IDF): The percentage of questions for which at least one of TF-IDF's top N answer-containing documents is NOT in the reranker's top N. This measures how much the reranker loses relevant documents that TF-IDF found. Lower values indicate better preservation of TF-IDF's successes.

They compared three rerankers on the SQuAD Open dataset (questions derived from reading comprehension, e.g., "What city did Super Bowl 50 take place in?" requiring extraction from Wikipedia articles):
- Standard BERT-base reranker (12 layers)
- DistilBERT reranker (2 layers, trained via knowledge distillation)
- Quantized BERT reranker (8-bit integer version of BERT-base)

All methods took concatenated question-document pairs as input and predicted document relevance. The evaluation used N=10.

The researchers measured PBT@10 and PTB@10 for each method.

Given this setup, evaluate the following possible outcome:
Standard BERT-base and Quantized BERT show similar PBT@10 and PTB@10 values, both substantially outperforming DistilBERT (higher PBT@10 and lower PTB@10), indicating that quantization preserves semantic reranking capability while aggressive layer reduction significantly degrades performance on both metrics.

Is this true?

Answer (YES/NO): YES